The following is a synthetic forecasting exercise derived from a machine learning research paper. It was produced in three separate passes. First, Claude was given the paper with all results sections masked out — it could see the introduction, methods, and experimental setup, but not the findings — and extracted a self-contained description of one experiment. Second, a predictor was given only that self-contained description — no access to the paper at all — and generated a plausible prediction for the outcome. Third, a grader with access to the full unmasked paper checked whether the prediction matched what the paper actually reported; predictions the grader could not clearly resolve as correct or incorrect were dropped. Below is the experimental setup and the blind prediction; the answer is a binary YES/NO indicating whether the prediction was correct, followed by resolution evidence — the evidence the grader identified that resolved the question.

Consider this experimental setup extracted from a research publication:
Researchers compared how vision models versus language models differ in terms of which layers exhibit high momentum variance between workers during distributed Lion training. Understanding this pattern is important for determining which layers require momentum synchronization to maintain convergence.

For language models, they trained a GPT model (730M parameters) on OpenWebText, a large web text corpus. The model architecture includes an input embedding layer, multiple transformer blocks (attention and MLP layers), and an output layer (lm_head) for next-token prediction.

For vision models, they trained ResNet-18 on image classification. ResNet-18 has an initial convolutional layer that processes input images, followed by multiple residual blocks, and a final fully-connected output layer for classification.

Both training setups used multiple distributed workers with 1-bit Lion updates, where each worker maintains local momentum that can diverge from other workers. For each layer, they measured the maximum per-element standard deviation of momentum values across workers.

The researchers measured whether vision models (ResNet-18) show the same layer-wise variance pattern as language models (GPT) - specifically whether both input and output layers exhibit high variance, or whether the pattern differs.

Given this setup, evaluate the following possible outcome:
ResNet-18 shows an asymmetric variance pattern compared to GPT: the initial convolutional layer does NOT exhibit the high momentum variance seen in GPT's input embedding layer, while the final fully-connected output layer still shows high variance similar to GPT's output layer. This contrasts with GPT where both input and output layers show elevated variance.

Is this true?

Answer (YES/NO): NO